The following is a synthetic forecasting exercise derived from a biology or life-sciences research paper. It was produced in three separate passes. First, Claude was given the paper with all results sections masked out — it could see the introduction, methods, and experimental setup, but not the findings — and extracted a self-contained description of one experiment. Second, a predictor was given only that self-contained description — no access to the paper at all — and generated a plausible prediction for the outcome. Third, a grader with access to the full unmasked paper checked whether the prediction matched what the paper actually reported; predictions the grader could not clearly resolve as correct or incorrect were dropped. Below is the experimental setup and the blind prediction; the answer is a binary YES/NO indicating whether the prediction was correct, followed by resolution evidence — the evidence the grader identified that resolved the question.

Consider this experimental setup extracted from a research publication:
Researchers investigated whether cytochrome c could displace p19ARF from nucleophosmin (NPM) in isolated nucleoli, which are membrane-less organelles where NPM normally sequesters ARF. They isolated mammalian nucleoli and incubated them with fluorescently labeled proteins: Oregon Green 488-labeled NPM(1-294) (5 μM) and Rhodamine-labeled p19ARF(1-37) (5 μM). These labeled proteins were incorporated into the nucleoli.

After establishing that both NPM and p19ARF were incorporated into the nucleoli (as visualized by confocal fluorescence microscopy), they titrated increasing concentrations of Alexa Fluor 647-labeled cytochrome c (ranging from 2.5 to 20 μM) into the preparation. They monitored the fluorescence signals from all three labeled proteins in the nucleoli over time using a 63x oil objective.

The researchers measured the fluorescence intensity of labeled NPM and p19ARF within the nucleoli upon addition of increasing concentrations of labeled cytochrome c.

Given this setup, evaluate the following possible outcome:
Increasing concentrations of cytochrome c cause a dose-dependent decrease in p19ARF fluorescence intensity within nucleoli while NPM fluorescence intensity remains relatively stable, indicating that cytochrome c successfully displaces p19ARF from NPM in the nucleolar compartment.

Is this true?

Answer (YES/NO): YES